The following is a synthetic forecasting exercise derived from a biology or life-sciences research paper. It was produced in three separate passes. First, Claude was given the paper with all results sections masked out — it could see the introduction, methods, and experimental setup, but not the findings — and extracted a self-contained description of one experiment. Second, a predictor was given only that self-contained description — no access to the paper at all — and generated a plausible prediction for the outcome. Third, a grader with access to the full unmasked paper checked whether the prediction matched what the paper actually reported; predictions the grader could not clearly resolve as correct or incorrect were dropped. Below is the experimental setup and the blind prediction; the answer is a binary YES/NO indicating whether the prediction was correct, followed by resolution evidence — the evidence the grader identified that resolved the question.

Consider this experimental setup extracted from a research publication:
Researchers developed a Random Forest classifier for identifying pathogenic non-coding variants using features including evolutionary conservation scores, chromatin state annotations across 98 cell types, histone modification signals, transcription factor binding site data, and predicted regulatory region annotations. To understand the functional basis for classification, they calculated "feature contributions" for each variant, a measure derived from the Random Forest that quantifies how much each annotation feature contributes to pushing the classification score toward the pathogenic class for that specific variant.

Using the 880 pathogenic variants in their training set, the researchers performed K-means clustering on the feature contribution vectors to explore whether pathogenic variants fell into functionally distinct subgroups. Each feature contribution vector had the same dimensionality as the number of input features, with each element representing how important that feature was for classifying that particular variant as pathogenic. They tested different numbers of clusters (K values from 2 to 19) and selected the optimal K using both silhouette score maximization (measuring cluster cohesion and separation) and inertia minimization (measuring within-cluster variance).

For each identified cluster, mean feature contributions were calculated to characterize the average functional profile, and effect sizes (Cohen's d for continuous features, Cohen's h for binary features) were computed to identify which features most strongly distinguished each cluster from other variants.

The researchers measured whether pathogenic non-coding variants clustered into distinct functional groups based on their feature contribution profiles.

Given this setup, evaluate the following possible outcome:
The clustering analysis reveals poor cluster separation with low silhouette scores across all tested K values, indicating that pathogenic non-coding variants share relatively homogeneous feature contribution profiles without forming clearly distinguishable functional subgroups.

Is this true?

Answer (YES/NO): NO